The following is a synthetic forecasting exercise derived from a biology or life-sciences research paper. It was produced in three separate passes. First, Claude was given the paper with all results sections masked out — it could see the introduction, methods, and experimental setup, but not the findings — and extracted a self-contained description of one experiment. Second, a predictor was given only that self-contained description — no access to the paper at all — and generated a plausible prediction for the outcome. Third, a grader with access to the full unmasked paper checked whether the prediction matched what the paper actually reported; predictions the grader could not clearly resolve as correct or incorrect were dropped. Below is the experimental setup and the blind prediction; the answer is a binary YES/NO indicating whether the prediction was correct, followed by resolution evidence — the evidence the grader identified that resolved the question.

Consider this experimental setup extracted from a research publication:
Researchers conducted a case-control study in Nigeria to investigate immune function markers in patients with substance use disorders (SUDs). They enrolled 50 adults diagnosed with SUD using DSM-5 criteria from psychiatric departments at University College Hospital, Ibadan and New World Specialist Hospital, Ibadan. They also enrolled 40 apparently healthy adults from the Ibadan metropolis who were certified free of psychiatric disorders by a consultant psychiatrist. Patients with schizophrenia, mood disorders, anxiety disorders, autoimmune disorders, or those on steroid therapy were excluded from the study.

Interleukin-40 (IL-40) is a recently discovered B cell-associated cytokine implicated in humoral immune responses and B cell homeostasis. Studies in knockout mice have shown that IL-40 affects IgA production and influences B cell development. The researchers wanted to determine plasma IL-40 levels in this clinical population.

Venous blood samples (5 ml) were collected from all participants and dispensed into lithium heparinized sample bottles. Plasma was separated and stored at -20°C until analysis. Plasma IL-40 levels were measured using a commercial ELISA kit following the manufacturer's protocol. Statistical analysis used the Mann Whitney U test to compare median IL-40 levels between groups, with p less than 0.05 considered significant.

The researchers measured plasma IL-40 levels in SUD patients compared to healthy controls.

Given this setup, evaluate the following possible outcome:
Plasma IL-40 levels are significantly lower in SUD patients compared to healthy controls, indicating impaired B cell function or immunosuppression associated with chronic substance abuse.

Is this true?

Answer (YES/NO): YES